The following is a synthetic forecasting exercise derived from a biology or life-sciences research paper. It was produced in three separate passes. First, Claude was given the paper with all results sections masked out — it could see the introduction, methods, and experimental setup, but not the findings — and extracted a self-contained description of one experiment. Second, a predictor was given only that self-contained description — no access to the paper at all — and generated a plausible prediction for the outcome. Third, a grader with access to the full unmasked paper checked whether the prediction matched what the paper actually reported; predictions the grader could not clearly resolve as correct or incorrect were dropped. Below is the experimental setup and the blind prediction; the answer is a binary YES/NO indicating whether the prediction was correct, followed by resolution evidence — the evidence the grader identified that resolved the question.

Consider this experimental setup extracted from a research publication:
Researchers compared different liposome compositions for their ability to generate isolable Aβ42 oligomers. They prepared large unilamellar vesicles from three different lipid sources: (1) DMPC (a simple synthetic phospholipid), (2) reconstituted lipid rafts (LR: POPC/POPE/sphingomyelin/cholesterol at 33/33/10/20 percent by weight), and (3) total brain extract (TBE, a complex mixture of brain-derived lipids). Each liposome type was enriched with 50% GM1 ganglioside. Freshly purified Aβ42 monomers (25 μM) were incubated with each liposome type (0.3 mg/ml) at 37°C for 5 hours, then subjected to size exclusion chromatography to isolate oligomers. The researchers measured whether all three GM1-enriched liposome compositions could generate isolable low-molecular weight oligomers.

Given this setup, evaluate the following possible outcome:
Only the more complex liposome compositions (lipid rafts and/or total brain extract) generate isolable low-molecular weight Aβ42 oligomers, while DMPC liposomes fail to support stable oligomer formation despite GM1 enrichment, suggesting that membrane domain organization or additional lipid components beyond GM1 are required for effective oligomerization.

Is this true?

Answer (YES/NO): NO